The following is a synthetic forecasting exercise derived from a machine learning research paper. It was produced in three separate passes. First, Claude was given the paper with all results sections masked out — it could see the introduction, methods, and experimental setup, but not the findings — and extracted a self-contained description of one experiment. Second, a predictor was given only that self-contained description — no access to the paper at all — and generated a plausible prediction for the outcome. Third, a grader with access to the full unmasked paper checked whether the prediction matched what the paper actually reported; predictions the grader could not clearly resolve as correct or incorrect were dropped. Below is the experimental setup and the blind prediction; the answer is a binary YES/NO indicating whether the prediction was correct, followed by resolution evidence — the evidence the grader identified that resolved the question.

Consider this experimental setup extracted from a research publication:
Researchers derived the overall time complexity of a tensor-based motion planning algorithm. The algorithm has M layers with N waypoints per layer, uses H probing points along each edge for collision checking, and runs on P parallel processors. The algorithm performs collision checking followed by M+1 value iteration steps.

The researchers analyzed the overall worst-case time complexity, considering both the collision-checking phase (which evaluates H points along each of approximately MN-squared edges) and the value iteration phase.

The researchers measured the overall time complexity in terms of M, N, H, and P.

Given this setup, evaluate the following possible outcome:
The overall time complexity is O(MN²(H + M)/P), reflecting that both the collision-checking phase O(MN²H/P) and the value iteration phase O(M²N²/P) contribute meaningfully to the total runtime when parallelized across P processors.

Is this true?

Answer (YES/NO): YES